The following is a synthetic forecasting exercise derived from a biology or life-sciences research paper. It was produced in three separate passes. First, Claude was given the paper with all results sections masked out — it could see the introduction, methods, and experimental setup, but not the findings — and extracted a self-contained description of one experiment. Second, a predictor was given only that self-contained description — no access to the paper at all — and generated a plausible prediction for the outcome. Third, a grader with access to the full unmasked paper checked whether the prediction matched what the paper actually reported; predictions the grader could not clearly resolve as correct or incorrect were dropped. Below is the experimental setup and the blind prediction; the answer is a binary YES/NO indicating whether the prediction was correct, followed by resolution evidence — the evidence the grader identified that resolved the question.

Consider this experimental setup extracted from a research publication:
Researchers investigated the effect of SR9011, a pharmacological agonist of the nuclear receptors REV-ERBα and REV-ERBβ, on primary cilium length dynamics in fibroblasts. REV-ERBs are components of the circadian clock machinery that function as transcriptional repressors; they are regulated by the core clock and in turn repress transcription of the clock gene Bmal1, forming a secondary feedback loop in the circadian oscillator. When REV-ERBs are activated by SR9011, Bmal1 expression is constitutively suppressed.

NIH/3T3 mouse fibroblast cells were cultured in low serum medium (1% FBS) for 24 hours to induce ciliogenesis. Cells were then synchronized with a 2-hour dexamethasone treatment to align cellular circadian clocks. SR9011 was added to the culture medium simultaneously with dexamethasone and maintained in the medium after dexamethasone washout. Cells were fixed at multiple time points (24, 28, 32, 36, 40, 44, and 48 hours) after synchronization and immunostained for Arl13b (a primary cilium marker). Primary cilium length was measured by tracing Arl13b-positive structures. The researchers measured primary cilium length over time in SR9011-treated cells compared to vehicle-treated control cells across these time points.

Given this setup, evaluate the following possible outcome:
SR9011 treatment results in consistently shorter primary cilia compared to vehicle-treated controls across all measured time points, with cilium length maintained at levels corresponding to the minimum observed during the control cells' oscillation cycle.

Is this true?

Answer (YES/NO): NO